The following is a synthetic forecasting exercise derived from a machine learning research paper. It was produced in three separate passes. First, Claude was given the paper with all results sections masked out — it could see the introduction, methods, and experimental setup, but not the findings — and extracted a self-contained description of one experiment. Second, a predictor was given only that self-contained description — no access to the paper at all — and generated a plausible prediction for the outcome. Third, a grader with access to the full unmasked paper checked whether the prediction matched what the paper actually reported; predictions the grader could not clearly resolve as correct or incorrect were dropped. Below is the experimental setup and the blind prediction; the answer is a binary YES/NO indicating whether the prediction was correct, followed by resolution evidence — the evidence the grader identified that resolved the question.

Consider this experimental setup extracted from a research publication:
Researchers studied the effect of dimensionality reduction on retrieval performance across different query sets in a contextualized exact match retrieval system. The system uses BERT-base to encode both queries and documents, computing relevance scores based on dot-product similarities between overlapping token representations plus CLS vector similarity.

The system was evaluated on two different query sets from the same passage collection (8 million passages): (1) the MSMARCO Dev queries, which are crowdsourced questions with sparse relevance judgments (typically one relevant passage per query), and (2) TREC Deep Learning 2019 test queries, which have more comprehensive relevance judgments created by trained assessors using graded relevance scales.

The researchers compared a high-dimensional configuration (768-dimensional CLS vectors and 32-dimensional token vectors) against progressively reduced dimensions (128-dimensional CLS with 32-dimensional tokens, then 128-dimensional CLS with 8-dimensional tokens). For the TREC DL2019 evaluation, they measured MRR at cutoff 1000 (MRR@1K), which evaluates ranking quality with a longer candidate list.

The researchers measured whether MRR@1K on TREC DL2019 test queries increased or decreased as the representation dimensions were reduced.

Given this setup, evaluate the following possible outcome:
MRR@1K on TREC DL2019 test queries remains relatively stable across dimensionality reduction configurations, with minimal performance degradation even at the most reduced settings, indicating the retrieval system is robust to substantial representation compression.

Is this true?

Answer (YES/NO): NO